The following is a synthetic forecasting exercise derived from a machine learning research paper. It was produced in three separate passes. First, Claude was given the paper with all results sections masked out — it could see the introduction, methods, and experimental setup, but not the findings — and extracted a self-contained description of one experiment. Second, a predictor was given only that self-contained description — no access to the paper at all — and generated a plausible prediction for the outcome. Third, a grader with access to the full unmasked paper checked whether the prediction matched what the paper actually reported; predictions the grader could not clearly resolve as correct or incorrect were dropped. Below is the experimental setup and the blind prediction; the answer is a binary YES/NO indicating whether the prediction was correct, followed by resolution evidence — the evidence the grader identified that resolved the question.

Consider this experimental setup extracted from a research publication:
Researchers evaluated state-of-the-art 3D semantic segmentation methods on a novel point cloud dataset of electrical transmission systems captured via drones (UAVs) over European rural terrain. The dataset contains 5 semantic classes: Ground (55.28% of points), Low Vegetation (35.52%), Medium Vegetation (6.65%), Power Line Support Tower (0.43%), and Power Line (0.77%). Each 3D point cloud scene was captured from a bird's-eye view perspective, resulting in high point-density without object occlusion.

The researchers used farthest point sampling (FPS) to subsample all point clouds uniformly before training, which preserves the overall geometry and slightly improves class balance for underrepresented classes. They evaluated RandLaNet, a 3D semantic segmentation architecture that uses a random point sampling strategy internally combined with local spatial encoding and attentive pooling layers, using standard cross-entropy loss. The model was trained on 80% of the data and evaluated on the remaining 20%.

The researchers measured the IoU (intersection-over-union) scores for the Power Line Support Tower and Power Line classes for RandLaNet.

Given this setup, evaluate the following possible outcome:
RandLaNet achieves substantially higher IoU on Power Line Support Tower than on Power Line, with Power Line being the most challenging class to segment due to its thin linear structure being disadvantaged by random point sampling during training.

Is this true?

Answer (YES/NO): NO